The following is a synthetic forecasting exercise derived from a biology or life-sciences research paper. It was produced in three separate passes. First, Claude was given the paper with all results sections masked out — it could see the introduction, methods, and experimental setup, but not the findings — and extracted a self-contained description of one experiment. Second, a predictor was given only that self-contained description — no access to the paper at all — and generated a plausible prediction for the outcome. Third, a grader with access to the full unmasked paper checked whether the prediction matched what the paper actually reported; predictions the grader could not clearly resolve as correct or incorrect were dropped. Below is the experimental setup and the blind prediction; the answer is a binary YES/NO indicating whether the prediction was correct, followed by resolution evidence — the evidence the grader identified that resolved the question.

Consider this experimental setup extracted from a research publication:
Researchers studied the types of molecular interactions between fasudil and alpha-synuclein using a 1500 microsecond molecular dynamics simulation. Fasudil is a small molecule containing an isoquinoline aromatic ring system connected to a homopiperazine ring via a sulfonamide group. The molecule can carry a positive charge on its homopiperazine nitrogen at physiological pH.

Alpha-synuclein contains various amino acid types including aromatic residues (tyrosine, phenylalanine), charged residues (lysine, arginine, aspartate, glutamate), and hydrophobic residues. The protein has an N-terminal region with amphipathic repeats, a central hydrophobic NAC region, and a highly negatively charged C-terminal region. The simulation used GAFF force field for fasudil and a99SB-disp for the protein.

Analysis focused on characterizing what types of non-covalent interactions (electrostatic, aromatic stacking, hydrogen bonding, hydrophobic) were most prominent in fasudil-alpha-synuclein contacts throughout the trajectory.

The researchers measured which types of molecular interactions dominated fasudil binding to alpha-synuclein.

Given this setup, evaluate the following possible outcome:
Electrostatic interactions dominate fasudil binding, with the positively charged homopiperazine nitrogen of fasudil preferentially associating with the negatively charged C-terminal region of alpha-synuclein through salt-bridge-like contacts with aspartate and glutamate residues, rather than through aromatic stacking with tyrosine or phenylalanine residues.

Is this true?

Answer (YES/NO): NO